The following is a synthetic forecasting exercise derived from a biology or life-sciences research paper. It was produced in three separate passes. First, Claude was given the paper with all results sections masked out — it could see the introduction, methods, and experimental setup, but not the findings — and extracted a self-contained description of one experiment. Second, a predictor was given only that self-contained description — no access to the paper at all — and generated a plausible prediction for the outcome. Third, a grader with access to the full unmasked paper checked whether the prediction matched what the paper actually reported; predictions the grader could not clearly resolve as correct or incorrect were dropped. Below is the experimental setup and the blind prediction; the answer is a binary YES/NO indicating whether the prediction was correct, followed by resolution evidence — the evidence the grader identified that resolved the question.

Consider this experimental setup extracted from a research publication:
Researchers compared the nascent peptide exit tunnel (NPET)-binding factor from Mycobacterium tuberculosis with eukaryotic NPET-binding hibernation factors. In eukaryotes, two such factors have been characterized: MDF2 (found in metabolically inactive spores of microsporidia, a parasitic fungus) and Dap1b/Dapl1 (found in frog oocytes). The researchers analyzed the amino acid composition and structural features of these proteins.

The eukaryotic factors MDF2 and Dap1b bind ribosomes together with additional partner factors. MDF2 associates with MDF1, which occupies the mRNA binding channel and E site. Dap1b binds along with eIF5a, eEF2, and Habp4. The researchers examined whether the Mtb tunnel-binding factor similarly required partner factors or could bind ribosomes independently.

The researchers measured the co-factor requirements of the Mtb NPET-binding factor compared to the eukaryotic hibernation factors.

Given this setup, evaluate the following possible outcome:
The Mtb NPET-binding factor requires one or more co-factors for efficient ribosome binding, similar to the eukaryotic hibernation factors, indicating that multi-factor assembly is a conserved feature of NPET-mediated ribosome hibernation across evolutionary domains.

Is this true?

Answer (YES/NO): NO